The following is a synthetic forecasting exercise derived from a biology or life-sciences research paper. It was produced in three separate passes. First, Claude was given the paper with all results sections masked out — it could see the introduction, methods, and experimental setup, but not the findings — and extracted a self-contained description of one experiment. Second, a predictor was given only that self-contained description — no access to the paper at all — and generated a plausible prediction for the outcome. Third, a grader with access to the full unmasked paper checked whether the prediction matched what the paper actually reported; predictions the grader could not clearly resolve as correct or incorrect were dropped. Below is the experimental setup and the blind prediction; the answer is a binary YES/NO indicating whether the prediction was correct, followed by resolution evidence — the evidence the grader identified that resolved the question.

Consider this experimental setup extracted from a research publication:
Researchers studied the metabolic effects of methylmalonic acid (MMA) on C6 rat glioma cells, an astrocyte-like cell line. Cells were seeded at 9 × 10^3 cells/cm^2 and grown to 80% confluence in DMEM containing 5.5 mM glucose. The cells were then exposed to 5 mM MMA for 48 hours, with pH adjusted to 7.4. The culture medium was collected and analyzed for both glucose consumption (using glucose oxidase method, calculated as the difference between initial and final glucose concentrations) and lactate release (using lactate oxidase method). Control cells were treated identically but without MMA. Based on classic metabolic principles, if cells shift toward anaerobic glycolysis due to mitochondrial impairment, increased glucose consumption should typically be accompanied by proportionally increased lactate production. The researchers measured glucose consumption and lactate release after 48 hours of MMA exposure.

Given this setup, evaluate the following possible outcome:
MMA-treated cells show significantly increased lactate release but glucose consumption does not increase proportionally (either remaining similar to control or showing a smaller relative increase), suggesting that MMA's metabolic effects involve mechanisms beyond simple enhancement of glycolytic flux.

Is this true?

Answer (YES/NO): NO